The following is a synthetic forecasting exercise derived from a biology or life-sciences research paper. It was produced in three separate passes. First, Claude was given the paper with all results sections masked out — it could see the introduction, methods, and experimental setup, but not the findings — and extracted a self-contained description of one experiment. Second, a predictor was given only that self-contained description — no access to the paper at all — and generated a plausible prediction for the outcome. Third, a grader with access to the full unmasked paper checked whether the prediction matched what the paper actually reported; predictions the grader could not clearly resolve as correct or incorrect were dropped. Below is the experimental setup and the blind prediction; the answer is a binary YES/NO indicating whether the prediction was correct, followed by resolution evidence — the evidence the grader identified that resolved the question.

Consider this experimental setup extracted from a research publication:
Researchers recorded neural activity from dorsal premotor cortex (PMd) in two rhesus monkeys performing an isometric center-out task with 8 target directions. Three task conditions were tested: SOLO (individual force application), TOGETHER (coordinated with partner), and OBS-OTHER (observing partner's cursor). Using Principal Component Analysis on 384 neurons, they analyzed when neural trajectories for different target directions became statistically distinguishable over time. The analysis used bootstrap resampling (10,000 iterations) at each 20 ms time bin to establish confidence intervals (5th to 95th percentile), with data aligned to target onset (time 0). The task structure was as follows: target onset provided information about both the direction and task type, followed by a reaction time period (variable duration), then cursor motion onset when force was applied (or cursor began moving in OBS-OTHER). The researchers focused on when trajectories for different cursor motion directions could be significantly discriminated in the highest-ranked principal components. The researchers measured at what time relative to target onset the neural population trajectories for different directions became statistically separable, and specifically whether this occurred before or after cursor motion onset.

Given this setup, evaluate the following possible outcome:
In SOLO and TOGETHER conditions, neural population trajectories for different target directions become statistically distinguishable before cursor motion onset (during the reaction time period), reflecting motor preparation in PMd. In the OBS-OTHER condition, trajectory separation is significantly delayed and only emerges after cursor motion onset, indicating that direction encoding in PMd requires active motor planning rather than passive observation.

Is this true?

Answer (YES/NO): NO